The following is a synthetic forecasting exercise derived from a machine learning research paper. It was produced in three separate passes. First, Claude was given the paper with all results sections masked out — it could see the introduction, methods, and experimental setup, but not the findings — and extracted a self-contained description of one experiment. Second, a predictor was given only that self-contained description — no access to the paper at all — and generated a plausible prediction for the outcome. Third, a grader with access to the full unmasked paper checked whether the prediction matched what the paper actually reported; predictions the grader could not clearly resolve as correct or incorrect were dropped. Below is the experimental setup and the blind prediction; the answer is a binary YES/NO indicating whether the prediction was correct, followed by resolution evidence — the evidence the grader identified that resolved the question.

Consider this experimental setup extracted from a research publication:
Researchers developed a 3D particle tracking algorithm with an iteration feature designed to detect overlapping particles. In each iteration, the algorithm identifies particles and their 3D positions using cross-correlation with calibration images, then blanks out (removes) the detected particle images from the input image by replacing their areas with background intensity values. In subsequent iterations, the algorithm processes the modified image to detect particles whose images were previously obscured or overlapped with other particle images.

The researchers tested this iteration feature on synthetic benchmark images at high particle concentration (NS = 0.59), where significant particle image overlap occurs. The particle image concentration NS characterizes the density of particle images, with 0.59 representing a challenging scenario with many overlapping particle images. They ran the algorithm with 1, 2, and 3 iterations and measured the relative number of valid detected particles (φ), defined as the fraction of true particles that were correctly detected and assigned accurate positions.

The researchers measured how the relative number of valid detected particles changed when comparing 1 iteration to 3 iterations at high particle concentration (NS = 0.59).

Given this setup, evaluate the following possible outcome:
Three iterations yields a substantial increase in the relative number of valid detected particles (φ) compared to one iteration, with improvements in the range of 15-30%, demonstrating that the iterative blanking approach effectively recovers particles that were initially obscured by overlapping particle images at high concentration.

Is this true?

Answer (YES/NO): YES